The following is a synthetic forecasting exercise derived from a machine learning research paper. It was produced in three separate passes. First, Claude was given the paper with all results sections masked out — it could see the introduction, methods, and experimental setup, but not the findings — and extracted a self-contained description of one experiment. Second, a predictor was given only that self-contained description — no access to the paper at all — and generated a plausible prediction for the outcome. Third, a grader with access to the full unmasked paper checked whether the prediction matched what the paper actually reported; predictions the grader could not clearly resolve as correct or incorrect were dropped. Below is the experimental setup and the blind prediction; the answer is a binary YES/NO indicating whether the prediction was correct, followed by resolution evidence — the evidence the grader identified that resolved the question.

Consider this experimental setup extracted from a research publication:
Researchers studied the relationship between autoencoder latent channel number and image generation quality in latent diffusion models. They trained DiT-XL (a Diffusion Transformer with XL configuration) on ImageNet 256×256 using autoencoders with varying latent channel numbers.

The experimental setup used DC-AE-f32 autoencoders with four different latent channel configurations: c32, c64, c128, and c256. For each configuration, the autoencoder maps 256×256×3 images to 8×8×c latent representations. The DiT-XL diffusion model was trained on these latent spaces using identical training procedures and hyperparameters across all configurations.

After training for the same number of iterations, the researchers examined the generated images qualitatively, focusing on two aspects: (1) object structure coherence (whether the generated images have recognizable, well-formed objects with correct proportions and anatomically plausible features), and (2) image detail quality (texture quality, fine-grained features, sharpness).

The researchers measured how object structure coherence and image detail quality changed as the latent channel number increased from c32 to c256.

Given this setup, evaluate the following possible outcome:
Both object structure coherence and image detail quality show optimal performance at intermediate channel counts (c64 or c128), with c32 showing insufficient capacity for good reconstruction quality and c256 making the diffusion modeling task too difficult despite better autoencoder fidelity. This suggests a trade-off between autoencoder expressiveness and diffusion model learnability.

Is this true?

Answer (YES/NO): NO